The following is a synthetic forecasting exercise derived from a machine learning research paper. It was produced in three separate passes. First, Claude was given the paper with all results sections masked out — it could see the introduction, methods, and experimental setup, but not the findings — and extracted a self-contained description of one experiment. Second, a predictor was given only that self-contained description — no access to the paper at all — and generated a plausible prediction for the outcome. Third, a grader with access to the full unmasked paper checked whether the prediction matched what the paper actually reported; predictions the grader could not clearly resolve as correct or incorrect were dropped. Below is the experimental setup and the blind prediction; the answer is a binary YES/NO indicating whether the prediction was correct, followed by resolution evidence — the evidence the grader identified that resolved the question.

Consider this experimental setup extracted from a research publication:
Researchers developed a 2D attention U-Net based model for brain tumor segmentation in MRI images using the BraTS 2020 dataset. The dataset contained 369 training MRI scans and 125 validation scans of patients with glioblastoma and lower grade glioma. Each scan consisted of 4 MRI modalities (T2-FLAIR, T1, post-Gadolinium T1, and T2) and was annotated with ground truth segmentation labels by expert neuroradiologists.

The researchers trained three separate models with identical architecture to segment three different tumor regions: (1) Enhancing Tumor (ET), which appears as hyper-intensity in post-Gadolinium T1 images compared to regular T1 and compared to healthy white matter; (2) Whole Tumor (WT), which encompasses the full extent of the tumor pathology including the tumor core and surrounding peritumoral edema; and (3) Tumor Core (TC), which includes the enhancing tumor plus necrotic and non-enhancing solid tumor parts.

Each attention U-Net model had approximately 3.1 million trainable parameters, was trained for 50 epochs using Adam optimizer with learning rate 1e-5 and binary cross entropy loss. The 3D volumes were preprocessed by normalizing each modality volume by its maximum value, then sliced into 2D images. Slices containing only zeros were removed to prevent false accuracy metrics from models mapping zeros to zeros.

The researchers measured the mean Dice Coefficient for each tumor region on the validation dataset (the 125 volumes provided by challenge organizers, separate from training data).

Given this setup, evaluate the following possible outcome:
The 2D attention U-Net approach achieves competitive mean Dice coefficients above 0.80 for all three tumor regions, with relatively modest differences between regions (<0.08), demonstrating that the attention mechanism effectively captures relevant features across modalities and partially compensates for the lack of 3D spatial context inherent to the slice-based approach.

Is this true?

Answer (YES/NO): NO